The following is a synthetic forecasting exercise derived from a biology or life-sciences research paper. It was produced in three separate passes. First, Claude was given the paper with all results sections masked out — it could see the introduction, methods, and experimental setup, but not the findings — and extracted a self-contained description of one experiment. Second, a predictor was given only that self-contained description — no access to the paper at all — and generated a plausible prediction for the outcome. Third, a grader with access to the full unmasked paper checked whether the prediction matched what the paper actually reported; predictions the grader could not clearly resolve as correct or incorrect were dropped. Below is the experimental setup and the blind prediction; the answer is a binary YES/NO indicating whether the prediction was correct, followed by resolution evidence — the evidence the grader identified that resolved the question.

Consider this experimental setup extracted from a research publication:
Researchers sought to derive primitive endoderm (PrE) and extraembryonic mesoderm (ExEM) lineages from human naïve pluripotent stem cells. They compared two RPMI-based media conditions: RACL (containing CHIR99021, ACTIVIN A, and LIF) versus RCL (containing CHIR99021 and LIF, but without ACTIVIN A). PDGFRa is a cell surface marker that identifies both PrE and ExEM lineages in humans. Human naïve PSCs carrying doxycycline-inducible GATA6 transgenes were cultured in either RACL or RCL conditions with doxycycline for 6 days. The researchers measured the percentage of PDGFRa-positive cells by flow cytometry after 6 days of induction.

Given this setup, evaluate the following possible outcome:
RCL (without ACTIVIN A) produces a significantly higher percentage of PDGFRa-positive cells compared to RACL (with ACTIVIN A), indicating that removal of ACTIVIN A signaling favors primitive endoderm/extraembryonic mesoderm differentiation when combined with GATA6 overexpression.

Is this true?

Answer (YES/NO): YES